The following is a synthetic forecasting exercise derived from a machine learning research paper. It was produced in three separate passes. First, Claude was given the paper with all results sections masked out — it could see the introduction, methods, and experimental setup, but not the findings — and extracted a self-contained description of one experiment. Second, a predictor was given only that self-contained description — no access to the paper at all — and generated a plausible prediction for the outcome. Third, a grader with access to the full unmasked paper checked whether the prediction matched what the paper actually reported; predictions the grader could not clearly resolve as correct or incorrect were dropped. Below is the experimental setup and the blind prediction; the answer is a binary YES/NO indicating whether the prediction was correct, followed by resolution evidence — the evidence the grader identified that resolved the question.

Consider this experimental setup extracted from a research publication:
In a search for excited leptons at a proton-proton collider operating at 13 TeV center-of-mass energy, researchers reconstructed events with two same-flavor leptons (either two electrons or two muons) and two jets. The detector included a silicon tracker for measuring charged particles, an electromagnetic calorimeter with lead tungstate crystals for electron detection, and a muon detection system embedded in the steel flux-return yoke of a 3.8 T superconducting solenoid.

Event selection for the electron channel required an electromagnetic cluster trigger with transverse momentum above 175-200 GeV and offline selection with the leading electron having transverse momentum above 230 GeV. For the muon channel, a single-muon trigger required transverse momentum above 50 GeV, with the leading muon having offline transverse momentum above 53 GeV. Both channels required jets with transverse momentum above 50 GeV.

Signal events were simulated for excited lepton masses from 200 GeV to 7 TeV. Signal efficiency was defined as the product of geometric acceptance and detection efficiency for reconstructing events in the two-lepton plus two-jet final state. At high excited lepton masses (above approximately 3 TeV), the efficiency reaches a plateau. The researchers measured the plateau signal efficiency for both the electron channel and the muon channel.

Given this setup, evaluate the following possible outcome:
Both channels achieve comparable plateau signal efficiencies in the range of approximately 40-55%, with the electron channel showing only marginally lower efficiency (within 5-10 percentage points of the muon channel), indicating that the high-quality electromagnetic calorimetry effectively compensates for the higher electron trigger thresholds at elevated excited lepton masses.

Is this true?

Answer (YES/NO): NO